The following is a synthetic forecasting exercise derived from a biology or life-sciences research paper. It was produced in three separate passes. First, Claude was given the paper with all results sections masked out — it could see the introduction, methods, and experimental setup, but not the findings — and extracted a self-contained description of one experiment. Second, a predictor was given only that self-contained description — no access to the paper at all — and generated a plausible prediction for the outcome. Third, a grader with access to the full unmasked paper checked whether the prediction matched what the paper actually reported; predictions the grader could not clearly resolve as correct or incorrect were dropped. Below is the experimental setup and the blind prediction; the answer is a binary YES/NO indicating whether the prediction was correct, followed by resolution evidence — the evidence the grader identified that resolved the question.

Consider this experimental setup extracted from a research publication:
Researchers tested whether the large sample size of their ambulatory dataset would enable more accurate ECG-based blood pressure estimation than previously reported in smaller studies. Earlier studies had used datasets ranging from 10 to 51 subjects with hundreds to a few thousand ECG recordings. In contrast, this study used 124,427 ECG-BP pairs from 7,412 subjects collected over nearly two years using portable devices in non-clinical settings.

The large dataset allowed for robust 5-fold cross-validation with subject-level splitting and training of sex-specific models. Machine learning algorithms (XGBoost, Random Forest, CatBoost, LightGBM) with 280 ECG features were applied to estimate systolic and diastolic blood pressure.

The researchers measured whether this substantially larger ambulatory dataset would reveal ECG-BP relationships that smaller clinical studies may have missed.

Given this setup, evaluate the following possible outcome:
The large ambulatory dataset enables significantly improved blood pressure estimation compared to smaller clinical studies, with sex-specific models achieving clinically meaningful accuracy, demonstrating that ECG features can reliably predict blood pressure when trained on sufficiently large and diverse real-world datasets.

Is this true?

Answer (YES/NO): NO